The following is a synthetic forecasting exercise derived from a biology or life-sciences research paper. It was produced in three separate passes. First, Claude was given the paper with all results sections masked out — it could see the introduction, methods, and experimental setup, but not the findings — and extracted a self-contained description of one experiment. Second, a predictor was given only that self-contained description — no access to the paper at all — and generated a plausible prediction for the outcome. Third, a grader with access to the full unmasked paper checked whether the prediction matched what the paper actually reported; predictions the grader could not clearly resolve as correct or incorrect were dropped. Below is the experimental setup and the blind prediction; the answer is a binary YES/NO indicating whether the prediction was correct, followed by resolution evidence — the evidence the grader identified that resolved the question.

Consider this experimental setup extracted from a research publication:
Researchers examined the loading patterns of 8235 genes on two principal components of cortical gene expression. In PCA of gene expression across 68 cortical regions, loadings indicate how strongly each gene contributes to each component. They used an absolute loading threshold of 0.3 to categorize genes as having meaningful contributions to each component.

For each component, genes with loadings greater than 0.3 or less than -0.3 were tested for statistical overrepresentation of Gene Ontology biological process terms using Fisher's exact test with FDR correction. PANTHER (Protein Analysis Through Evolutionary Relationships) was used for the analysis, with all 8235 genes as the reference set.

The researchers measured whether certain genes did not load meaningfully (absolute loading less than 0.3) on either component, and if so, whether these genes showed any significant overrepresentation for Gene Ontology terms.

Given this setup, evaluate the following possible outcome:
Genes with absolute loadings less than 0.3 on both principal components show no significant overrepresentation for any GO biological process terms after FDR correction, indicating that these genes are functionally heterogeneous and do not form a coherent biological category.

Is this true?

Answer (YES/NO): YES